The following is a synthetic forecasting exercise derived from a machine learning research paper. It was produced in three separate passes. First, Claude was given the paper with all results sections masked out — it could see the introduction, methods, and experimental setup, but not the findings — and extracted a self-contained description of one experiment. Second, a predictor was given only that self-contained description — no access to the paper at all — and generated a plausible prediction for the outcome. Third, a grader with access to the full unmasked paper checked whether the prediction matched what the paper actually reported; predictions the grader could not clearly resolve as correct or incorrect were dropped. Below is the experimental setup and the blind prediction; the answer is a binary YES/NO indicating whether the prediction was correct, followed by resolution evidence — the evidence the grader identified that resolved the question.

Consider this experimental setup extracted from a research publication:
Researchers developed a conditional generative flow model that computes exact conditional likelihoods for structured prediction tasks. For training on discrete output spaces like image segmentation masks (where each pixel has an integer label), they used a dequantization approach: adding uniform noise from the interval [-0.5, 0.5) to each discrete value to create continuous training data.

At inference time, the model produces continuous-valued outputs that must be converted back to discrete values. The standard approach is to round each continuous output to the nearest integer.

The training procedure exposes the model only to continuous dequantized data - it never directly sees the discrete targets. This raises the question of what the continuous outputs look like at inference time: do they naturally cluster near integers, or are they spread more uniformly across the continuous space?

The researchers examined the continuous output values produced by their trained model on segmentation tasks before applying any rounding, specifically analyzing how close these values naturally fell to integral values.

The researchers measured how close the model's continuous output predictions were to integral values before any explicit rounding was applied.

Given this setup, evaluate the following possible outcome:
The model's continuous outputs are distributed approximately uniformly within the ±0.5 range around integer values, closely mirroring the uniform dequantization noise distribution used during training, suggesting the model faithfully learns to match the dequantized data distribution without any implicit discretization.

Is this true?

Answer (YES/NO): NO